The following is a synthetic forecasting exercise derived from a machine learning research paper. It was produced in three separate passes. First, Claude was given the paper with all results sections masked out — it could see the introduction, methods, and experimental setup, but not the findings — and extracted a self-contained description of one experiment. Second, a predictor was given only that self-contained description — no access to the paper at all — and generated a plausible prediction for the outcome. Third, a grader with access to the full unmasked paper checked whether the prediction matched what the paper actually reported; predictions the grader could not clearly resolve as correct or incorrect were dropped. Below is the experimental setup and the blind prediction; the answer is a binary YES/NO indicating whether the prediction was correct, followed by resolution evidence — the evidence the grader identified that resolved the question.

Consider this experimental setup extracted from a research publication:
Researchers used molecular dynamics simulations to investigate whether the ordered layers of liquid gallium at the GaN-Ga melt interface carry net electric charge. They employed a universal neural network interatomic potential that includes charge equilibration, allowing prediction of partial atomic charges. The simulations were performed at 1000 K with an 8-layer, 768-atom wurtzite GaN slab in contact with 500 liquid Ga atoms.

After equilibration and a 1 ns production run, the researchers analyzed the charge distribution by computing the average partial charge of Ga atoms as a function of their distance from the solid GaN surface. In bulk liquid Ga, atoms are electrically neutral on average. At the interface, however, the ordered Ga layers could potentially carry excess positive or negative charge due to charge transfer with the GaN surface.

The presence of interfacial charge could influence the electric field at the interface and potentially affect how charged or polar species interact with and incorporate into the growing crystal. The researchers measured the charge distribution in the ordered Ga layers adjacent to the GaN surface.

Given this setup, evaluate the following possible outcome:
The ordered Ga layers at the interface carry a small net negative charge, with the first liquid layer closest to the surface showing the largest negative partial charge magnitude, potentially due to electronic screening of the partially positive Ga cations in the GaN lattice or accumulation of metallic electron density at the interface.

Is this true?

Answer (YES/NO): NO